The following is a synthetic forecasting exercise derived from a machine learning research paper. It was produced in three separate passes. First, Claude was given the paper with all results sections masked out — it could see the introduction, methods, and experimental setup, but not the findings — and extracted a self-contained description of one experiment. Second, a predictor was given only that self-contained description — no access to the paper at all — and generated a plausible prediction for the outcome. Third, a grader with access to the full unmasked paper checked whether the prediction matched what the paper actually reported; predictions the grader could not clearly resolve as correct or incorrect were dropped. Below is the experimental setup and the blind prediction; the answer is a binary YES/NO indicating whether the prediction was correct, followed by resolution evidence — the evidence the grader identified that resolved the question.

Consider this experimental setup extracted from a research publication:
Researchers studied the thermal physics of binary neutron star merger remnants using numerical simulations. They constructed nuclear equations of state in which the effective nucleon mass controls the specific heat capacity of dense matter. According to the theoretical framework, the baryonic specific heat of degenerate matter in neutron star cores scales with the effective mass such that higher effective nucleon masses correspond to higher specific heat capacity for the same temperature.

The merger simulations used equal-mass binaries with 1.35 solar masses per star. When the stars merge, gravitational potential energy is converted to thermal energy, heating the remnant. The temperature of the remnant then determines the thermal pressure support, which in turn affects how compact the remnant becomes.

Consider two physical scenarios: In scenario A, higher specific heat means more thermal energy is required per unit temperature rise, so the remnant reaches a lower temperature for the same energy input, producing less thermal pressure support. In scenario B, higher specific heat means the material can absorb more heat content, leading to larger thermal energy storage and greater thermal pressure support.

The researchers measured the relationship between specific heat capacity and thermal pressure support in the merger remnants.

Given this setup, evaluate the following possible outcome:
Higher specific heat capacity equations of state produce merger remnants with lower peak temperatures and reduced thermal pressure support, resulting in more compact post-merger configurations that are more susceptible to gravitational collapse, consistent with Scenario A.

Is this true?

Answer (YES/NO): YES